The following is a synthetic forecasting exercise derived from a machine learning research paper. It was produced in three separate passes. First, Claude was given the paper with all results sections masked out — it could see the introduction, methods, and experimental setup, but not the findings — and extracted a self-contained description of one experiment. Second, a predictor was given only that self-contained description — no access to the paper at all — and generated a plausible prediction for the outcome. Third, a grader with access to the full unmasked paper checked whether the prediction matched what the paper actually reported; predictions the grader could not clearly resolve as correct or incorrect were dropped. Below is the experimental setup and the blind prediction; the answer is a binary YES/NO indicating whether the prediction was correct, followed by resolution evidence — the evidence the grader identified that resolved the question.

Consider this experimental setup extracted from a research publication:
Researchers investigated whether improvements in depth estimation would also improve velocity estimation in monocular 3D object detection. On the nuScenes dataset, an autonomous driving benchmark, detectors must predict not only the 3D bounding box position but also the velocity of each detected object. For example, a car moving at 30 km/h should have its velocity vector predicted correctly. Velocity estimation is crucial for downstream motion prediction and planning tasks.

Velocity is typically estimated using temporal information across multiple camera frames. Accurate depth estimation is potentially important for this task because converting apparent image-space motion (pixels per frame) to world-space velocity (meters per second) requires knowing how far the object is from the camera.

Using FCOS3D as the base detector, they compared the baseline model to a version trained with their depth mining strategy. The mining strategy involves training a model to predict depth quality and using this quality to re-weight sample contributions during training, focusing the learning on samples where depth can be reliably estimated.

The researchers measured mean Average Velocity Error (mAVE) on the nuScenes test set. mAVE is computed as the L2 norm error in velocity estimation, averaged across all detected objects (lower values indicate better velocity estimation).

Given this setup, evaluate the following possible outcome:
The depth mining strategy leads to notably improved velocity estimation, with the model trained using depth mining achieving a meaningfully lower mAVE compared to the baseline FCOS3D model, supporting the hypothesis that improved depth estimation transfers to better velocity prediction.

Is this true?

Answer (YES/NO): YES